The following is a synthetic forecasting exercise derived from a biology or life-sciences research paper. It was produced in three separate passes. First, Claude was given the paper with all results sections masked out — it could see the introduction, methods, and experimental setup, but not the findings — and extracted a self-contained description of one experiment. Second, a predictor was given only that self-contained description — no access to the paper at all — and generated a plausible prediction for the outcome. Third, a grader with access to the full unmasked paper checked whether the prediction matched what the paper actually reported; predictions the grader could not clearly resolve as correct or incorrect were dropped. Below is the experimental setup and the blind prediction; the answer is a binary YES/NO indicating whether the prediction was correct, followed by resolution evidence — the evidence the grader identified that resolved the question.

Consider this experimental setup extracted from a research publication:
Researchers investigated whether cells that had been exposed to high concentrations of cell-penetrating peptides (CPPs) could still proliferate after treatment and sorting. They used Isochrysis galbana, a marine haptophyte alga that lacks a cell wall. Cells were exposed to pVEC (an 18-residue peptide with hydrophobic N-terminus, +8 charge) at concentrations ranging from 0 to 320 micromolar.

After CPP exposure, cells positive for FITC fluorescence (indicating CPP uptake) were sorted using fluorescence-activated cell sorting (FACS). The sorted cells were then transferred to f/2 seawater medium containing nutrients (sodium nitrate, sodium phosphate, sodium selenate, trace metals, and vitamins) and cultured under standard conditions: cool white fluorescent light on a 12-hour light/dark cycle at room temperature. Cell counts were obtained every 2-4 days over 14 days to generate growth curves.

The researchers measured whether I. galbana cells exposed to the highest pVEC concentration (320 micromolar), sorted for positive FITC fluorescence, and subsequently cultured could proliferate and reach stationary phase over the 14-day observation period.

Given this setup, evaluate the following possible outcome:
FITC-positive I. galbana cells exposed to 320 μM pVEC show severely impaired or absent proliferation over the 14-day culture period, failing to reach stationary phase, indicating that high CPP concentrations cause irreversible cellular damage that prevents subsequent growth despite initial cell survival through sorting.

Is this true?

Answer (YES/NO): NO